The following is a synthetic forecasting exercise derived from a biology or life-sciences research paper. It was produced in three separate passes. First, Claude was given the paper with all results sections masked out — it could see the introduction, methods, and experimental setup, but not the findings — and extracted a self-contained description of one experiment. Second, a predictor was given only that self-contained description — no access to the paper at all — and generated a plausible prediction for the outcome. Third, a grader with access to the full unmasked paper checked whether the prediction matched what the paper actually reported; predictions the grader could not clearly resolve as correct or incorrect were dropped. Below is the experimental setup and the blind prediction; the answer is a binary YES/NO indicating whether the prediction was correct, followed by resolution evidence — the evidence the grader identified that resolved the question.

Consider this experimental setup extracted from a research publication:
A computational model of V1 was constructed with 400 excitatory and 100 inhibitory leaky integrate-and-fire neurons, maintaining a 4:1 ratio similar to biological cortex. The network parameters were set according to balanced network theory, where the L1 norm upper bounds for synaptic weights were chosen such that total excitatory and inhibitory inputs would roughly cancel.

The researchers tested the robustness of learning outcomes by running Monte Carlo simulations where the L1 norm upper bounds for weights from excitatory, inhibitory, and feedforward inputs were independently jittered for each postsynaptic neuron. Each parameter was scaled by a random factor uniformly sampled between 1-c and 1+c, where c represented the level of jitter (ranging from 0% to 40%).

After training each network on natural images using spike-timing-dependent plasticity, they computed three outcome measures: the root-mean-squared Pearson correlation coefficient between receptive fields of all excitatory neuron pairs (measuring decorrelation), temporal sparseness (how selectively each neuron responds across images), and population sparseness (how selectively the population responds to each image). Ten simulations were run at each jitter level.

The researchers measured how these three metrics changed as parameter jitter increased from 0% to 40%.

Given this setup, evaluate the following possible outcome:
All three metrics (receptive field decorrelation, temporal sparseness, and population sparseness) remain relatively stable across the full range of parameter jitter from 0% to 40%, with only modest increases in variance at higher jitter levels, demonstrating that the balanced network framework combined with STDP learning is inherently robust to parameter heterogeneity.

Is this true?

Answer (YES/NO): YES